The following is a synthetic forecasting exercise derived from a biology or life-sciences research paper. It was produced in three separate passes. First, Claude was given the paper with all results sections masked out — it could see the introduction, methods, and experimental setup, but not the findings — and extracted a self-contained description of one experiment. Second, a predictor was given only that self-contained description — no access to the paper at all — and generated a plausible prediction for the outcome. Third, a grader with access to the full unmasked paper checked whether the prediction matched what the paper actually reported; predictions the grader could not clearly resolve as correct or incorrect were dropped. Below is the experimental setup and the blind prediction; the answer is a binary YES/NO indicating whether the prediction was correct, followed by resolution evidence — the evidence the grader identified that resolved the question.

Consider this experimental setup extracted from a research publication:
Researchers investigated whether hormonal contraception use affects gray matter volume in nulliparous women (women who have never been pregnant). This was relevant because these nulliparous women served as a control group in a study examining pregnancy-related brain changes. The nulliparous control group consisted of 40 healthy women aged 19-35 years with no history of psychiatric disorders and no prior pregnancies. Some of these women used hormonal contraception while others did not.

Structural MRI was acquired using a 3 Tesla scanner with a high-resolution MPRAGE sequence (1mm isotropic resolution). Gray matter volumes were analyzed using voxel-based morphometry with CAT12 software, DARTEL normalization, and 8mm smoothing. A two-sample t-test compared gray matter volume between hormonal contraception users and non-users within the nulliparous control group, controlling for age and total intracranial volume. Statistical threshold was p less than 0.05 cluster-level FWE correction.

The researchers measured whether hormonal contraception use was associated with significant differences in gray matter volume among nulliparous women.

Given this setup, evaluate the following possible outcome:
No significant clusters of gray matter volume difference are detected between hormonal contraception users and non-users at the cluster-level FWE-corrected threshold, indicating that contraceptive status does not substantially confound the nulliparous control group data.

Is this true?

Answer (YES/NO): YES